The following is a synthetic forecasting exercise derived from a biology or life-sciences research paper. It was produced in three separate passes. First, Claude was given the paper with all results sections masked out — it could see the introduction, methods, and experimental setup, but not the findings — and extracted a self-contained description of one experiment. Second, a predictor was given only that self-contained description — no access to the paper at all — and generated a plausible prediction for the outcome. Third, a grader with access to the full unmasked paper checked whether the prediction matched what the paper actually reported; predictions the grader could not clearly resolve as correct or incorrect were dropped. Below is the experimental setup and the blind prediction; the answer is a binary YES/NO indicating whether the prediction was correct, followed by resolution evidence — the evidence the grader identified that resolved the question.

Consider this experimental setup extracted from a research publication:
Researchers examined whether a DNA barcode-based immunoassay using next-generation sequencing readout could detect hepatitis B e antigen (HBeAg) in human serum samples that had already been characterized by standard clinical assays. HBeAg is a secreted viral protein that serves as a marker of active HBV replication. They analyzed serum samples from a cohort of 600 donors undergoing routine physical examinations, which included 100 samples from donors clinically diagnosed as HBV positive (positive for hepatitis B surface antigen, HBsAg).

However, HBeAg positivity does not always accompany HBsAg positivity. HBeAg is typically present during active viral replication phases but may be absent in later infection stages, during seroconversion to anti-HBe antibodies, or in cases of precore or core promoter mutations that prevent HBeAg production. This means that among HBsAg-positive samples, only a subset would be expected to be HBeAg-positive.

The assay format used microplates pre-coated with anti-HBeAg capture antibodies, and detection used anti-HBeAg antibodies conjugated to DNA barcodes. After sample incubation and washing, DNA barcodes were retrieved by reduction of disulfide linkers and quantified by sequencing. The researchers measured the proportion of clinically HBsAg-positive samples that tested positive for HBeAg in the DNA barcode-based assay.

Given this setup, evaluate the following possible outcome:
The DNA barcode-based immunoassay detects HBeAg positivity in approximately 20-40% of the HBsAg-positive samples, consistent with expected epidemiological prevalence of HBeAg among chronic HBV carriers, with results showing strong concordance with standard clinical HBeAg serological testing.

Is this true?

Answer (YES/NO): NO